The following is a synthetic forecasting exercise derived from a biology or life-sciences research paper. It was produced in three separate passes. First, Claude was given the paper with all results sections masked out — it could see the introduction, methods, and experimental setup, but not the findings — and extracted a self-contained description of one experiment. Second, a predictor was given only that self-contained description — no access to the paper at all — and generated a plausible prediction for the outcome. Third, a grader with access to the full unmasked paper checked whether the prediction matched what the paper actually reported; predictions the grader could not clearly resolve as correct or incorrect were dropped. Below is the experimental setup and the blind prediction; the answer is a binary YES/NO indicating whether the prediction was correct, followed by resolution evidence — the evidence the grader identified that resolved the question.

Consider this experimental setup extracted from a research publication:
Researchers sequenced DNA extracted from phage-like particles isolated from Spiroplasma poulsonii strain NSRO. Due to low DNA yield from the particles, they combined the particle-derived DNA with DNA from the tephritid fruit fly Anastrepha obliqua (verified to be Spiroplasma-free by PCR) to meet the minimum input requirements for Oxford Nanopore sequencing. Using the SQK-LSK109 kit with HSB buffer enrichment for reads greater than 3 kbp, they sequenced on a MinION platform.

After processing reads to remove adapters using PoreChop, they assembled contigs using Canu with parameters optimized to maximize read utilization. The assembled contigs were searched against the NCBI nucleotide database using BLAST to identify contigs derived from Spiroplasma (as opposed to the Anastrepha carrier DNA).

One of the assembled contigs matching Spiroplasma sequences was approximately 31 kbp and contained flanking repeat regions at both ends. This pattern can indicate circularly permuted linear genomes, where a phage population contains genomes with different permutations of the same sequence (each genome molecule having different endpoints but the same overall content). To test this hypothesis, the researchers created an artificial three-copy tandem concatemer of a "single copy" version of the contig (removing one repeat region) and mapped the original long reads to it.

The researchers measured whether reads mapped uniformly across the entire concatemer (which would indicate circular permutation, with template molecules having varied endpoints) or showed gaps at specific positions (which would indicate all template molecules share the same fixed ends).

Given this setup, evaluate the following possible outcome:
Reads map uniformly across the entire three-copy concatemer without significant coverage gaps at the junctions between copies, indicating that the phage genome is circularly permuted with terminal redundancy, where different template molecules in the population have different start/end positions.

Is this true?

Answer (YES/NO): YES